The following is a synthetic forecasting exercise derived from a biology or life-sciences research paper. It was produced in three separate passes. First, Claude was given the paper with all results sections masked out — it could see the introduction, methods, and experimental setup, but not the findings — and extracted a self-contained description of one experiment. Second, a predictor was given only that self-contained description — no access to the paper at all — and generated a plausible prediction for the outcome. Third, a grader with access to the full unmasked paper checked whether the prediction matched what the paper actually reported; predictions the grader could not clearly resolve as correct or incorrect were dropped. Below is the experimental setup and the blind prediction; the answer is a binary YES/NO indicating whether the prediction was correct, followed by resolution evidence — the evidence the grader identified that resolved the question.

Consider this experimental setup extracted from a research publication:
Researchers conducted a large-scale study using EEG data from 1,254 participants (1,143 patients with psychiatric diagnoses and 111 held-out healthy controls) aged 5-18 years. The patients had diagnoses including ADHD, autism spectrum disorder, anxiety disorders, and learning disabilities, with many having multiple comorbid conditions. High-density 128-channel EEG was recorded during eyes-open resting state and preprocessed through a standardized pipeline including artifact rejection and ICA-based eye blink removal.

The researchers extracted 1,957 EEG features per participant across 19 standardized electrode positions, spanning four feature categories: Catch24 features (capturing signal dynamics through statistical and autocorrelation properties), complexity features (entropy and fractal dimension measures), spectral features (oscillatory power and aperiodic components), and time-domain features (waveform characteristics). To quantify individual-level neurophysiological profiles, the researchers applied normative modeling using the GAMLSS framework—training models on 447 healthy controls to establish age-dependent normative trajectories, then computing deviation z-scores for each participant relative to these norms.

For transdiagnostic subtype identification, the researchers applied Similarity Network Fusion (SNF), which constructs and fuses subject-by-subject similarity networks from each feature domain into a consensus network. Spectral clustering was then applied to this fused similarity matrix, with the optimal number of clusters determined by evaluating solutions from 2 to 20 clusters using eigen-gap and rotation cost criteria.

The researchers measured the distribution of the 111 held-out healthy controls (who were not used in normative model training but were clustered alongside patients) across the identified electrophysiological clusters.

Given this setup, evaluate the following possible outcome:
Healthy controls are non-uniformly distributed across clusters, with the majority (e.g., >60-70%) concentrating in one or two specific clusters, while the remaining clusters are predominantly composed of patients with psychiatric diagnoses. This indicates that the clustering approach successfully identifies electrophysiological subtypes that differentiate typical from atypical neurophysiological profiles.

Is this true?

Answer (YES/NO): YES